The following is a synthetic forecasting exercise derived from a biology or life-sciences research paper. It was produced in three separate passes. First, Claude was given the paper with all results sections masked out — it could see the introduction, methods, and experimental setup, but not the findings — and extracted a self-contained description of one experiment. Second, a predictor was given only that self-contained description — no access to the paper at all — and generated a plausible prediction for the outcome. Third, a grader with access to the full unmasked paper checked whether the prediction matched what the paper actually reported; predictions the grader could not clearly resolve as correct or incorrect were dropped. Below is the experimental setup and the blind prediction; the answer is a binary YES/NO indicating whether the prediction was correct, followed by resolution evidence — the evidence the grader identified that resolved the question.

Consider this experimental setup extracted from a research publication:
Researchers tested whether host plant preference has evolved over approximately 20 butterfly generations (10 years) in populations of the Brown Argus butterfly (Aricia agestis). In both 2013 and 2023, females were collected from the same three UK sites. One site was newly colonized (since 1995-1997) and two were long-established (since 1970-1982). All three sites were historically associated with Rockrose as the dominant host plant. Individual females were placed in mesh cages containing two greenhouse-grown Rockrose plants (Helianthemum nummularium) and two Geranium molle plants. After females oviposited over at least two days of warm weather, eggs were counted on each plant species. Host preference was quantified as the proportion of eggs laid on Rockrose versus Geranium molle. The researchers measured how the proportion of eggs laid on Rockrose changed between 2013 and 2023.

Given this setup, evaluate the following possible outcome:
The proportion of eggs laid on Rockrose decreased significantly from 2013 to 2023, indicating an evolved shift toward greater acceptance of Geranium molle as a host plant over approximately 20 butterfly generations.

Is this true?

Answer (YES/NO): YES